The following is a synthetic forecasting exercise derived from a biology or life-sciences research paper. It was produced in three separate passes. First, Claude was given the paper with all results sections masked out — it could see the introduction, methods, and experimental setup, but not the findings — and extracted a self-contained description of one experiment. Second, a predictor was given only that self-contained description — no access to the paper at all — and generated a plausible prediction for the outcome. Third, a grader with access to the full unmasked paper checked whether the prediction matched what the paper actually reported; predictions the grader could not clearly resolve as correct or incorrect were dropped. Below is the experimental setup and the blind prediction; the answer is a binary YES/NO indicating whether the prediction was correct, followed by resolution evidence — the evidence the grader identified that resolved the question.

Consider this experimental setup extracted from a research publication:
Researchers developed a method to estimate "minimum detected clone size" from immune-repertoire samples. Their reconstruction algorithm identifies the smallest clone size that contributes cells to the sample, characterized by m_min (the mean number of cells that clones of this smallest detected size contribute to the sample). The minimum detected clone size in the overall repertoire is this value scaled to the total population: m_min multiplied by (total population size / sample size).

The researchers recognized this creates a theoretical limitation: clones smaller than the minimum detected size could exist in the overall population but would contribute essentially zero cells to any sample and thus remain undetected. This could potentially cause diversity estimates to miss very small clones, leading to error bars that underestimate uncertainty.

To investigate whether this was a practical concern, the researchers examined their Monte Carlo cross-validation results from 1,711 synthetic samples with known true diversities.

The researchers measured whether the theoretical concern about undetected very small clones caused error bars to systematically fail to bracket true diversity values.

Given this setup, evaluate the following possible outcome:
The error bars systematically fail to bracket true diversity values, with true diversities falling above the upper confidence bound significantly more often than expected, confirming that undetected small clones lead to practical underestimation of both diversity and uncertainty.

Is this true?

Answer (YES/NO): NO